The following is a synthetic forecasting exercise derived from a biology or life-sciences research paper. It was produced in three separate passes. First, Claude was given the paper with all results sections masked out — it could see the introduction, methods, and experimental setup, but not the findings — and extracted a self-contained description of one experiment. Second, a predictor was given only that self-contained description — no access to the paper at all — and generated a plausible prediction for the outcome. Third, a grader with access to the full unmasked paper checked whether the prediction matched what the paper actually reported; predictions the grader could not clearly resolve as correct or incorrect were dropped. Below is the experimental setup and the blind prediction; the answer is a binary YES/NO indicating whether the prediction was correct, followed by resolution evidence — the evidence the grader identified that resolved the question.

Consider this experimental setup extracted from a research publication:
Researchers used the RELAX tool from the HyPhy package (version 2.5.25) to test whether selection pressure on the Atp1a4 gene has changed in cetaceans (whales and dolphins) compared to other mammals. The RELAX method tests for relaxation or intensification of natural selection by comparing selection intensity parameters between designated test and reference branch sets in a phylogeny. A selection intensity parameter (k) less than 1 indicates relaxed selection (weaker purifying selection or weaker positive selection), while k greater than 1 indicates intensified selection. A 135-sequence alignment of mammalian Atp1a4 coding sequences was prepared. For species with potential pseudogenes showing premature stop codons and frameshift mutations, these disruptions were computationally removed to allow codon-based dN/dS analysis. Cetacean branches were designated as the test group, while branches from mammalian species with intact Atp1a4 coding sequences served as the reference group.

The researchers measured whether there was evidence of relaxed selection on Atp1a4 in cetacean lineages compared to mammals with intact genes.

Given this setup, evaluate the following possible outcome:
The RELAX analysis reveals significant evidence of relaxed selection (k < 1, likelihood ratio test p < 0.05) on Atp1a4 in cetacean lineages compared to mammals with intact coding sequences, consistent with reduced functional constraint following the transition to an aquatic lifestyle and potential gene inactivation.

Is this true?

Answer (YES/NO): YES